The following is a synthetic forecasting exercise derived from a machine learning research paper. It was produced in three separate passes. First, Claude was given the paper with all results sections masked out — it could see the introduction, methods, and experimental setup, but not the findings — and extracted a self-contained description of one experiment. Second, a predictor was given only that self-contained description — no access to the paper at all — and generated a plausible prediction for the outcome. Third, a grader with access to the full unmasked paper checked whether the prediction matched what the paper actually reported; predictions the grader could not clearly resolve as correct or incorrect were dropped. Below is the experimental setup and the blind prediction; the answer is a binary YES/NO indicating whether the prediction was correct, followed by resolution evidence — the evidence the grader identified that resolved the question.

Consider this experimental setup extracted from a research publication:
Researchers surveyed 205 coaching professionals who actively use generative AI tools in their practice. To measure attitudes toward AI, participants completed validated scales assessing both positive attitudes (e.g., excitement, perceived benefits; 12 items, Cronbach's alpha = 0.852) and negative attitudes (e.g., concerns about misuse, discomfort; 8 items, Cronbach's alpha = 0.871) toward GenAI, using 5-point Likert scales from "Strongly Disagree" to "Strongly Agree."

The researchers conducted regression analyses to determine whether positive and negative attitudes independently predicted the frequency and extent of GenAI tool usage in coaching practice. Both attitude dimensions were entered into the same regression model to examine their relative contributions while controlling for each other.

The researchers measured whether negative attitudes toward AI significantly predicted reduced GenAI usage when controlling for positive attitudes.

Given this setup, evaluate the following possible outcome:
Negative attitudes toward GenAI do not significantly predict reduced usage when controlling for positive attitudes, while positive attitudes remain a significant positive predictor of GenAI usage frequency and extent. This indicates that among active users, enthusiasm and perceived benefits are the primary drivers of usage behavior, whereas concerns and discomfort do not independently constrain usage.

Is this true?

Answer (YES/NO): YES